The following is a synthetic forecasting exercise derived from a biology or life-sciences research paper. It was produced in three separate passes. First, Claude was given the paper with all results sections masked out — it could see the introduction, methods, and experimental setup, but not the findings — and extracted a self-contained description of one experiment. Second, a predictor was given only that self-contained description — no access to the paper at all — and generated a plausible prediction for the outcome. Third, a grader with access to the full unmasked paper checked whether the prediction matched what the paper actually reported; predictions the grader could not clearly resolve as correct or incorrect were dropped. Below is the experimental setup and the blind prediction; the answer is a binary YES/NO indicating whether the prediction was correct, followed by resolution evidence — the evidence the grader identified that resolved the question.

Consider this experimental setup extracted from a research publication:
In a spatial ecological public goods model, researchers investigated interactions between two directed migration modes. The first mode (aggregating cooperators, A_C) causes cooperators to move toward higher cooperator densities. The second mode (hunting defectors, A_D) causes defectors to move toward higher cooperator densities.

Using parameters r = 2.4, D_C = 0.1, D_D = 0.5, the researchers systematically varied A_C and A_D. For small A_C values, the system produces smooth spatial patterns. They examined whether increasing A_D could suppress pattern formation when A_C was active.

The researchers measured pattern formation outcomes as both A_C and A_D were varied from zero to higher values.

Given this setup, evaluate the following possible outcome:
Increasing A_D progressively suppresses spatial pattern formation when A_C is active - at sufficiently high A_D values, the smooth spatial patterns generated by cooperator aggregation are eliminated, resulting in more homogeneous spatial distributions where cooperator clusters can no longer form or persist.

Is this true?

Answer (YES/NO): YES